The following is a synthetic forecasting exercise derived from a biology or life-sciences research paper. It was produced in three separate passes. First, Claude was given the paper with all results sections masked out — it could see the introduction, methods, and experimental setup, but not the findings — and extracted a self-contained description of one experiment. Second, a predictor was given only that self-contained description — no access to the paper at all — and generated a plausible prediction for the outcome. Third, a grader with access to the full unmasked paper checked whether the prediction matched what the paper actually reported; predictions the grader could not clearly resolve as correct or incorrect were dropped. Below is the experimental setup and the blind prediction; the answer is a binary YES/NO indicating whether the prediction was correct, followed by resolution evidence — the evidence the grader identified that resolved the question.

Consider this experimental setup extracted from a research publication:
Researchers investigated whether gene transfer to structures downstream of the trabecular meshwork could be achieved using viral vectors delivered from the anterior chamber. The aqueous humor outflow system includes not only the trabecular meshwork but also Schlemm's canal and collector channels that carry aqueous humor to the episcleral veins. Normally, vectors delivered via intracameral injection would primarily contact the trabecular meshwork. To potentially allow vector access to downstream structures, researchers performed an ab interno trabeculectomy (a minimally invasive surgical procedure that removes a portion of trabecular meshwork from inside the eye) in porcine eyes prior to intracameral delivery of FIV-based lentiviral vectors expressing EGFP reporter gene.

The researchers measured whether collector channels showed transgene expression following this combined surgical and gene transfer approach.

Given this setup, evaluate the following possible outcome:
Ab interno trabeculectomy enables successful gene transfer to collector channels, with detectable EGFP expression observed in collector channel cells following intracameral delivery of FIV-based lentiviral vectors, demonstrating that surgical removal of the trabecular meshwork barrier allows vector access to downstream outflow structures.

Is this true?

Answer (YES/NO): YES